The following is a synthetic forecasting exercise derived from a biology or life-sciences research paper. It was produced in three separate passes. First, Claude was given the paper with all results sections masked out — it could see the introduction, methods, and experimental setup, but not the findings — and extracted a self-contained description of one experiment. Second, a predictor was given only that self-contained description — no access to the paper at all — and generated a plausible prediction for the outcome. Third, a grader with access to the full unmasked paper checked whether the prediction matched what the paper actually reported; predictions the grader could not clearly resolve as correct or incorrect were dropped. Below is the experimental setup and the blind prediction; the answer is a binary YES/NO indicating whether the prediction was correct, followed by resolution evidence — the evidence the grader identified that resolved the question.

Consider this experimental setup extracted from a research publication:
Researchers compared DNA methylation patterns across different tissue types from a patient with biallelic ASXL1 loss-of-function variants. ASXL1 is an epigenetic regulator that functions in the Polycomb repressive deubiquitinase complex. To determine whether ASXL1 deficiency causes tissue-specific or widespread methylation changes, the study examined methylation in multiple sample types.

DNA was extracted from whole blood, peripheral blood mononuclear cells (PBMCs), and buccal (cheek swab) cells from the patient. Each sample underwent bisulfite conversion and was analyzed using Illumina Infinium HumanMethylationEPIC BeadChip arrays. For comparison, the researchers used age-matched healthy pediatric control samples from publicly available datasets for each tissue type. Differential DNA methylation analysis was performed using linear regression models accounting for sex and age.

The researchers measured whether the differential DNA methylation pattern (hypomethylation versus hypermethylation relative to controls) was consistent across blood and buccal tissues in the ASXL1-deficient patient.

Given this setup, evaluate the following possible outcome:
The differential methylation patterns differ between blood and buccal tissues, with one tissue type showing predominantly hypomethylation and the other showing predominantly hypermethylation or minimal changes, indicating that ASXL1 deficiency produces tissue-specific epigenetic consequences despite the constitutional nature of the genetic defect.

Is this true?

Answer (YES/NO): YES